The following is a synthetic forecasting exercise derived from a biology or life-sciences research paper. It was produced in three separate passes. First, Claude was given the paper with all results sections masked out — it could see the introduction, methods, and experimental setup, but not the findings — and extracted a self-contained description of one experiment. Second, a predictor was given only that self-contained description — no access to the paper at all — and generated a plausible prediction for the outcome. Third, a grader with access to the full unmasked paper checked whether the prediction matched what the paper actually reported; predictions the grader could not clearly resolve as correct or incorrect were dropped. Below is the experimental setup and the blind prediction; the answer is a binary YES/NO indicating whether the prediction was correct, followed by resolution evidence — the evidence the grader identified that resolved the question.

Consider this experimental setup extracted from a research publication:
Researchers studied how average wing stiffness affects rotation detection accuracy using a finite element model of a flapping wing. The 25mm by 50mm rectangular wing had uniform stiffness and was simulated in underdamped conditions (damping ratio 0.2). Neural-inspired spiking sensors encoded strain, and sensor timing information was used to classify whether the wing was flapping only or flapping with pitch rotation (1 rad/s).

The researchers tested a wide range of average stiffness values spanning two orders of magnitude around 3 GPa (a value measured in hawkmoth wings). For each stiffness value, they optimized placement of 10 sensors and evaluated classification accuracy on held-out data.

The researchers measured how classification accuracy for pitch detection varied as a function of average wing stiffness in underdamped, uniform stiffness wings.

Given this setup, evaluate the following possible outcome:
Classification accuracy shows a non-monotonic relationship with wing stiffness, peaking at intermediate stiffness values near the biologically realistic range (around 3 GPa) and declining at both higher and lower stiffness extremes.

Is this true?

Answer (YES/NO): NO